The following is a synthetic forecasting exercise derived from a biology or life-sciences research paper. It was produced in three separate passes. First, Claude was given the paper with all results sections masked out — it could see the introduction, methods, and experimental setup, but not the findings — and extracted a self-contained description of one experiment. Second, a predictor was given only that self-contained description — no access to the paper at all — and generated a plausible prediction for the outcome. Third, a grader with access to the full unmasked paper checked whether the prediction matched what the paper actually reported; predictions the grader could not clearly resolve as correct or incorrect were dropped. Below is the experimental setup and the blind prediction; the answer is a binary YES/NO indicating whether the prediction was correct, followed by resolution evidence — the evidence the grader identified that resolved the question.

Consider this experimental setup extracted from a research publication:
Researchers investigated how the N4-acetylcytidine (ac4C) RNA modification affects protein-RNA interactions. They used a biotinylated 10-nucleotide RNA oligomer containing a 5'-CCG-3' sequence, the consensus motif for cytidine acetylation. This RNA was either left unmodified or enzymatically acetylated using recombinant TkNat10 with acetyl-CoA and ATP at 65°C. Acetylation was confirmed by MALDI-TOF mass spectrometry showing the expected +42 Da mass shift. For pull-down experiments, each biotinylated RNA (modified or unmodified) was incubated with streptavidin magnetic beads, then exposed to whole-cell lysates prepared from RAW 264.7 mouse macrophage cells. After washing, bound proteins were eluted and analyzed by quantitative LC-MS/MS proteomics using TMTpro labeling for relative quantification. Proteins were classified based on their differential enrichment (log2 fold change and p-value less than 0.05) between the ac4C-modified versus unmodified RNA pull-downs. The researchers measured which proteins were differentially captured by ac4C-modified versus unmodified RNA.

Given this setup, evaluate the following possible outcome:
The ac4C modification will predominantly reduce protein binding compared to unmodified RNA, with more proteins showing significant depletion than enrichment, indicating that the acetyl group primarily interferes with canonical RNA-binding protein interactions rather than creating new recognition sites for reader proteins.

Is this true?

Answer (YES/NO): YES